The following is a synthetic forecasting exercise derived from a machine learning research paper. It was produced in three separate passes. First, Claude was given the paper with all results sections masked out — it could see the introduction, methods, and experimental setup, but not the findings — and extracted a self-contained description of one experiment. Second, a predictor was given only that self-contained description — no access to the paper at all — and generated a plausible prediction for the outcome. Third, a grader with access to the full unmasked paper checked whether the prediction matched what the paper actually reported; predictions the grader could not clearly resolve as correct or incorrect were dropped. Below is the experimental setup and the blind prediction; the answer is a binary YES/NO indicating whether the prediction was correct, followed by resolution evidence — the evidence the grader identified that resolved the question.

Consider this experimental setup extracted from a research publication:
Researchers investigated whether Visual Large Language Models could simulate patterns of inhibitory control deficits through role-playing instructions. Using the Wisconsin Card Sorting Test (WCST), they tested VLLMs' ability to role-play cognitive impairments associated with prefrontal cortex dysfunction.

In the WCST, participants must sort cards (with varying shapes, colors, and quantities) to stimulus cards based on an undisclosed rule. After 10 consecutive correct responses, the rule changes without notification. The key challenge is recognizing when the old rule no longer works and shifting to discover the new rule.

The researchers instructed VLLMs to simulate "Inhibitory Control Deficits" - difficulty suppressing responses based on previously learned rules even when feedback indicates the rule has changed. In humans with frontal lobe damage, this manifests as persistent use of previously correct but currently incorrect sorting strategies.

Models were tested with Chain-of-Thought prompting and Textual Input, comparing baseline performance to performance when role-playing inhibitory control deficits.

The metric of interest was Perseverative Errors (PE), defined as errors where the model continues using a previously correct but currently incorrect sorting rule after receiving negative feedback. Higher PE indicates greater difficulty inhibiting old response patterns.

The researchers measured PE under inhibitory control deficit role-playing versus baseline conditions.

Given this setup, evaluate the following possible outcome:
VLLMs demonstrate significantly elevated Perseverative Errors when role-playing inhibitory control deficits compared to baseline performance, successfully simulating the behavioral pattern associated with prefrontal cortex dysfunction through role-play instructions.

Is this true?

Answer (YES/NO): NO